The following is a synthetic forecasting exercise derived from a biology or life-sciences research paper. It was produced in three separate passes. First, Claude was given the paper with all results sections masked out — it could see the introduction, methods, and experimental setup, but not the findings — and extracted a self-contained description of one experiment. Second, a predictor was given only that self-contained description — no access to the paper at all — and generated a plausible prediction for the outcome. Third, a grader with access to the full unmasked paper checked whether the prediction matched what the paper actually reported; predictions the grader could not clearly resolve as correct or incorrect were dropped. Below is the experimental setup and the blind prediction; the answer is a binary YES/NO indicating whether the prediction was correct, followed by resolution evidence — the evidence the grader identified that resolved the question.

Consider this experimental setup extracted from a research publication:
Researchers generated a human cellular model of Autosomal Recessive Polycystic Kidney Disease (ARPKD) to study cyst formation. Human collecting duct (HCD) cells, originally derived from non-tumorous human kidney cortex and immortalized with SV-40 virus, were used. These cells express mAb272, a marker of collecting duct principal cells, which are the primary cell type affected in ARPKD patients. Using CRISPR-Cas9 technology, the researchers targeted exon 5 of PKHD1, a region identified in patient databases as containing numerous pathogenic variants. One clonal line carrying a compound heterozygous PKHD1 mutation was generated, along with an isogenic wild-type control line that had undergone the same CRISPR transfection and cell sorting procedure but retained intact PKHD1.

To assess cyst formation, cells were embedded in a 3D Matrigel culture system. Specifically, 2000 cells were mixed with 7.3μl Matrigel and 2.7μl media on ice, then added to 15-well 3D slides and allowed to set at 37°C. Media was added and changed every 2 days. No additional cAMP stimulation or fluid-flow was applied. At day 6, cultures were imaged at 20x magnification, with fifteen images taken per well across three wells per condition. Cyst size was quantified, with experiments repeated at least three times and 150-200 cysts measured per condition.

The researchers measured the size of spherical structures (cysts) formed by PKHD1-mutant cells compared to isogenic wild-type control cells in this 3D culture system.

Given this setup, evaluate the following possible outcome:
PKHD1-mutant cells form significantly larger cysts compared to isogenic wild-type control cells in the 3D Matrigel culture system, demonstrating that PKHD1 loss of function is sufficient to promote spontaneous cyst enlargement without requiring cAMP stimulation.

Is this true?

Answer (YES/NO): YES